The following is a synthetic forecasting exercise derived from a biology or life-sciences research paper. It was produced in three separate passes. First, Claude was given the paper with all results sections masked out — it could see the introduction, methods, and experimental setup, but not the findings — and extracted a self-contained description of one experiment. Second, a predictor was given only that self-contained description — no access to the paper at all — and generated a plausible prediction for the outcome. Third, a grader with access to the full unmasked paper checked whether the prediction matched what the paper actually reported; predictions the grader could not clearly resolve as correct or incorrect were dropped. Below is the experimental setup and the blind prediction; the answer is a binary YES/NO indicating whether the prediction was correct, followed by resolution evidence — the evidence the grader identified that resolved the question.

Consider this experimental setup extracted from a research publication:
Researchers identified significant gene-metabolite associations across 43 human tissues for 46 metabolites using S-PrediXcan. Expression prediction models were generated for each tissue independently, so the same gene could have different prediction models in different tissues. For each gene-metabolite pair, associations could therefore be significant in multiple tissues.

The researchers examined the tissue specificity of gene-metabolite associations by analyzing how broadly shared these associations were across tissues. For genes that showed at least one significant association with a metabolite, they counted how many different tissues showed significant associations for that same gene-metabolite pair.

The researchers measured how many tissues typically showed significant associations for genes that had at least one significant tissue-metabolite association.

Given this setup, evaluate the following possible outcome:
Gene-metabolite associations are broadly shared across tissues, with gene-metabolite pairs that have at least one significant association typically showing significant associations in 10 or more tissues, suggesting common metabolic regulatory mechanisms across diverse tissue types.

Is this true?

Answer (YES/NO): NO